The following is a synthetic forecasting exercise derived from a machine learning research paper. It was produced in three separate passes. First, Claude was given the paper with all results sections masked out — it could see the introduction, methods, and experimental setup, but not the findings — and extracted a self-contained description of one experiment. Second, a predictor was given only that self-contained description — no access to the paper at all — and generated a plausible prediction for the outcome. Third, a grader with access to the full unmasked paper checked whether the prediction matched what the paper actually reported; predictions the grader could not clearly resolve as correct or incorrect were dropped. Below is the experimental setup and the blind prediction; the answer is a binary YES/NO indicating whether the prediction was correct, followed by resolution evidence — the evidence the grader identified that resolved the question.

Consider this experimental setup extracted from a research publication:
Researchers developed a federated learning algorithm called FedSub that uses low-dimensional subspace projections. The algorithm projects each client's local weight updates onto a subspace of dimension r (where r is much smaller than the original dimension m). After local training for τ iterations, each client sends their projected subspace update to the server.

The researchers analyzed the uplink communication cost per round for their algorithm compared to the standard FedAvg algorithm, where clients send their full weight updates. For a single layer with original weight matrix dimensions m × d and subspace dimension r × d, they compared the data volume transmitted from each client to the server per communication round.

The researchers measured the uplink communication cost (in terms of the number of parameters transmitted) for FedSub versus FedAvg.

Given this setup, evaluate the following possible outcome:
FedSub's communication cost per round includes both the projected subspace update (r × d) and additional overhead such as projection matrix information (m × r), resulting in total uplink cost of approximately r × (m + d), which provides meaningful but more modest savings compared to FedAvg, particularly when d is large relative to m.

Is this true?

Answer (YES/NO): NO